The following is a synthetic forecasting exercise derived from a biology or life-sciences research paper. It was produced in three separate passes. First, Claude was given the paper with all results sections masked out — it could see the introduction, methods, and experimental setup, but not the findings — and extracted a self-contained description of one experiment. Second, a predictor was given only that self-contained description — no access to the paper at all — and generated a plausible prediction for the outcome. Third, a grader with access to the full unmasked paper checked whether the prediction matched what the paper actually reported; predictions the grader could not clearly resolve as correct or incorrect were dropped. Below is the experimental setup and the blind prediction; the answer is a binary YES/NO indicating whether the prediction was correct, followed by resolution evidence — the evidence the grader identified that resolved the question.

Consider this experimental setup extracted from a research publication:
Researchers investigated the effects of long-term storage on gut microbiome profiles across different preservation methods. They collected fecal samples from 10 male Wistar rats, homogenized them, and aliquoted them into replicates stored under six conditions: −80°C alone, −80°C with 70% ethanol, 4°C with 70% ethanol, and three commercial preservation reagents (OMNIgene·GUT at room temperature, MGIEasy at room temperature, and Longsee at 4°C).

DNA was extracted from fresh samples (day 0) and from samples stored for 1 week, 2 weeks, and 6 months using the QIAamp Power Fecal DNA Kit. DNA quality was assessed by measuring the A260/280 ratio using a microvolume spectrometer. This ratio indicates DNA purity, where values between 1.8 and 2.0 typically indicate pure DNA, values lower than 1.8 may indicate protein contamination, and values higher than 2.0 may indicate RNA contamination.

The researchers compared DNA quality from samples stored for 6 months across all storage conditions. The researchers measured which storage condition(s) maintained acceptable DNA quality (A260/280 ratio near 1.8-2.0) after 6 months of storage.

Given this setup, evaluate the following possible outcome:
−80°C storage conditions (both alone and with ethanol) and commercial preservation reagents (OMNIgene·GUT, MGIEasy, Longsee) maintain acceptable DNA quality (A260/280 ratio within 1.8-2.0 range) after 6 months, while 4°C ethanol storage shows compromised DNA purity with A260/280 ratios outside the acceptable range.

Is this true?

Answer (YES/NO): NO